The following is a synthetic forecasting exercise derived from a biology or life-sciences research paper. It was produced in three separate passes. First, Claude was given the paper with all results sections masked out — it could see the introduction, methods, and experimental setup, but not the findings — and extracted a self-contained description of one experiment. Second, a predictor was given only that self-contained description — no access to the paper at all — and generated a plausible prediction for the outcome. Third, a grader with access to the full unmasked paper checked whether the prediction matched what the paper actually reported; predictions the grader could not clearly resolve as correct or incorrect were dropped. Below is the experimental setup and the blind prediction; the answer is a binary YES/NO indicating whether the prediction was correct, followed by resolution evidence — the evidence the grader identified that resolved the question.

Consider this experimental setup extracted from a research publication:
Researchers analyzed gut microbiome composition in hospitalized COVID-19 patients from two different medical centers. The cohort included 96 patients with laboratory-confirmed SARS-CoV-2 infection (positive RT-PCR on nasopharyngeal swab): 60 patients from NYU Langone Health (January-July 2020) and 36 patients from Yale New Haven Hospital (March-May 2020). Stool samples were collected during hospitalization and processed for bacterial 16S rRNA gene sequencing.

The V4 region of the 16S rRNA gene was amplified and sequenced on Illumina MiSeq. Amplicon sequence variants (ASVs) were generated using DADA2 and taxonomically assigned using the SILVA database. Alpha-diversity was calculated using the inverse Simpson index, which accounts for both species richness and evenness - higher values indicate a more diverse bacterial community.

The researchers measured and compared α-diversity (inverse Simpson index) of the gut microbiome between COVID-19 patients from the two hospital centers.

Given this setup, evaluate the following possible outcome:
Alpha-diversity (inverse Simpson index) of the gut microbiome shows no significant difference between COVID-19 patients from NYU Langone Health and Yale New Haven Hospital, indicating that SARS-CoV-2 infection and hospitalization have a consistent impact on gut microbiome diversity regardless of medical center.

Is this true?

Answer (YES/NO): NO